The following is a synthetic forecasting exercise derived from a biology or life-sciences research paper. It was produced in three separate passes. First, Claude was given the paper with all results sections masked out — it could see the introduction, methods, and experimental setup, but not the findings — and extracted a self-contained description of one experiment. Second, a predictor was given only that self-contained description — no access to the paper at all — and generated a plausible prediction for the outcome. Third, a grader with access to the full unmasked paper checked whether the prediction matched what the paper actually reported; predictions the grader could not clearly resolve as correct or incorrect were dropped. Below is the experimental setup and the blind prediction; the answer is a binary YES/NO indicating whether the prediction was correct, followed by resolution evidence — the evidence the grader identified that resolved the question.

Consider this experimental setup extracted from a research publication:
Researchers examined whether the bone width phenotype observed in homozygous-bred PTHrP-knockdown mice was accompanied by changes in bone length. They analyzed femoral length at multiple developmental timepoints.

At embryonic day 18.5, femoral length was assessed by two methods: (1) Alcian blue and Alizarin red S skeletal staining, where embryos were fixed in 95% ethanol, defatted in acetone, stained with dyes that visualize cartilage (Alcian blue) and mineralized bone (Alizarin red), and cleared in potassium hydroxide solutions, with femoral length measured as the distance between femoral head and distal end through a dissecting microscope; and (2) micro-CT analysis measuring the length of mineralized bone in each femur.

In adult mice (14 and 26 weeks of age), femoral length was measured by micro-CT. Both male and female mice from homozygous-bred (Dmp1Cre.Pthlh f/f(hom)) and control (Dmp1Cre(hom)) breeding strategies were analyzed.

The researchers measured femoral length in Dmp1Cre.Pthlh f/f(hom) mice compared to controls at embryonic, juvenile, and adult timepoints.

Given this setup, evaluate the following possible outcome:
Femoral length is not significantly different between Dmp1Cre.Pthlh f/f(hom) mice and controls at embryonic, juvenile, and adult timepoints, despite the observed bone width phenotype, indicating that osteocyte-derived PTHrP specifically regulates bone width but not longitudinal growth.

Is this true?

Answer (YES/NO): NO